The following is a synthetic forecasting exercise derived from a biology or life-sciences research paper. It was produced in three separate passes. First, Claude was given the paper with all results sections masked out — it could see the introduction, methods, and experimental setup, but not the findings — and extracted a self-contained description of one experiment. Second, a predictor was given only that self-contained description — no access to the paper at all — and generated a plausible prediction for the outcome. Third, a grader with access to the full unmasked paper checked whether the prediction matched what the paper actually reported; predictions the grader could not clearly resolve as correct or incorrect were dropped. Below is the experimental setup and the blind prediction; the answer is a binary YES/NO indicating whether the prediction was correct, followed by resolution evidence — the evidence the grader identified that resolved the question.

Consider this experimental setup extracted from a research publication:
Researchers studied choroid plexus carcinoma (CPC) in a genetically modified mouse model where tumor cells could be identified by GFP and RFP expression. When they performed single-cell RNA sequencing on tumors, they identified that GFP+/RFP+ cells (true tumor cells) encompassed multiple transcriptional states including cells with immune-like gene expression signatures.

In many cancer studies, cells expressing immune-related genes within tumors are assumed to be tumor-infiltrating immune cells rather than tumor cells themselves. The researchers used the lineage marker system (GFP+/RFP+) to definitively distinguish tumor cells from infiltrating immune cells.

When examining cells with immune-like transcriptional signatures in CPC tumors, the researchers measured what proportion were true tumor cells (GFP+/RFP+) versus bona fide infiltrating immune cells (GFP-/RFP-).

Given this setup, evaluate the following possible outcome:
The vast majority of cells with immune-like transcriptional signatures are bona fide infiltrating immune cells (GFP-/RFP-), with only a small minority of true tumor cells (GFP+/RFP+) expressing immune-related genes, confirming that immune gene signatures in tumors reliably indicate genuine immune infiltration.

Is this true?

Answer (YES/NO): NO